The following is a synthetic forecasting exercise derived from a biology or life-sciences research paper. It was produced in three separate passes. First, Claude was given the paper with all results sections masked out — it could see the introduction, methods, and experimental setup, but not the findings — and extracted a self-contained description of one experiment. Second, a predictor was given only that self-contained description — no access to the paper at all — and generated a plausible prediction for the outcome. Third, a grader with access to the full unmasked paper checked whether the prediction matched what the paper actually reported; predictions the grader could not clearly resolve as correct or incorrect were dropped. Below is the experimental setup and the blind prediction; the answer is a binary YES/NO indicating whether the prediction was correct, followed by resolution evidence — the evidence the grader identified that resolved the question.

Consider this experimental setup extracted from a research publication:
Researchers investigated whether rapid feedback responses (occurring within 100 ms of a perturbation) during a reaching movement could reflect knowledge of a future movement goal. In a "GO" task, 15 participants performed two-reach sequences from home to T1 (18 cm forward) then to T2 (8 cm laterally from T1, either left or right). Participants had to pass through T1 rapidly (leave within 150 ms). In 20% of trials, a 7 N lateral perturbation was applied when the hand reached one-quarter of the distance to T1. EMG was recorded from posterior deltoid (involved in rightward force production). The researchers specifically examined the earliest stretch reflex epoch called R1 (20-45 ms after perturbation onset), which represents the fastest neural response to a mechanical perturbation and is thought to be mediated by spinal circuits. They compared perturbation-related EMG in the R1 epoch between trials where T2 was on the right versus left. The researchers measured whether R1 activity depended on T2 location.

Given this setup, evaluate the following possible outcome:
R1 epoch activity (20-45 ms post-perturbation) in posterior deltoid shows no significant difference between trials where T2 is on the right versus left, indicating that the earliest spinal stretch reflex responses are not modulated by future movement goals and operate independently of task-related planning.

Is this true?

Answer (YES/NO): YES